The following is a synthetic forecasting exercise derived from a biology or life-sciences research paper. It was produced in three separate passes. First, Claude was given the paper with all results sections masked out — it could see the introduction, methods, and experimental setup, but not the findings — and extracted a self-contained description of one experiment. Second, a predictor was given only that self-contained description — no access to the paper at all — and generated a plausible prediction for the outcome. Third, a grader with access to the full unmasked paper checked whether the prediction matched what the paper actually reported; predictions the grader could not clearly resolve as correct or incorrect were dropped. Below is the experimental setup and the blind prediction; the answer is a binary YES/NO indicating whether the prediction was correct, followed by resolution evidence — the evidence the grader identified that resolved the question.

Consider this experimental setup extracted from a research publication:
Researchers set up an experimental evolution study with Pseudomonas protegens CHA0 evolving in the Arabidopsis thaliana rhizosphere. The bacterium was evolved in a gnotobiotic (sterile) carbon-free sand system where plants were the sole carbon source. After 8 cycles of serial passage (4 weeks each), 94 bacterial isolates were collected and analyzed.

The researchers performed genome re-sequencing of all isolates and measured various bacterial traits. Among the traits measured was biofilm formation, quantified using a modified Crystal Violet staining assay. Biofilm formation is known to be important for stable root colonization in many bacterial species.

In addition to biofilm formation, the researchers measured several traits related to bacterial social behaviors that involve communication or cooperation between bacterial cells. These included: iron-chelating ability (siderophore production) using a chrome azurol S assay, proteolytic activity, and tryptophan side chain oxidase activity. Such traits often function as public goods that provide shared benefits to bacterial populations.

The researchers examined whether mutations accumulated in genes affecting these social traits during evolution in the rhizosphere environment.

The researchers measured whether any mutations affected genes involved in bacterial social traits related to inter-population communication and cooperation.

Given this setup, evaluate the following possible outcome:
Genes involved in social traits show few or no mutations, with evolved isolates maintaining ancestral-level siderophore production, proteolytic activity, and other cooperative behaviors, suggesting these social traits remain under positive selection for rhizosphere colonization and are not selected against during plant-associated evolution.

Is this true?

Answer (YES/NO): NO